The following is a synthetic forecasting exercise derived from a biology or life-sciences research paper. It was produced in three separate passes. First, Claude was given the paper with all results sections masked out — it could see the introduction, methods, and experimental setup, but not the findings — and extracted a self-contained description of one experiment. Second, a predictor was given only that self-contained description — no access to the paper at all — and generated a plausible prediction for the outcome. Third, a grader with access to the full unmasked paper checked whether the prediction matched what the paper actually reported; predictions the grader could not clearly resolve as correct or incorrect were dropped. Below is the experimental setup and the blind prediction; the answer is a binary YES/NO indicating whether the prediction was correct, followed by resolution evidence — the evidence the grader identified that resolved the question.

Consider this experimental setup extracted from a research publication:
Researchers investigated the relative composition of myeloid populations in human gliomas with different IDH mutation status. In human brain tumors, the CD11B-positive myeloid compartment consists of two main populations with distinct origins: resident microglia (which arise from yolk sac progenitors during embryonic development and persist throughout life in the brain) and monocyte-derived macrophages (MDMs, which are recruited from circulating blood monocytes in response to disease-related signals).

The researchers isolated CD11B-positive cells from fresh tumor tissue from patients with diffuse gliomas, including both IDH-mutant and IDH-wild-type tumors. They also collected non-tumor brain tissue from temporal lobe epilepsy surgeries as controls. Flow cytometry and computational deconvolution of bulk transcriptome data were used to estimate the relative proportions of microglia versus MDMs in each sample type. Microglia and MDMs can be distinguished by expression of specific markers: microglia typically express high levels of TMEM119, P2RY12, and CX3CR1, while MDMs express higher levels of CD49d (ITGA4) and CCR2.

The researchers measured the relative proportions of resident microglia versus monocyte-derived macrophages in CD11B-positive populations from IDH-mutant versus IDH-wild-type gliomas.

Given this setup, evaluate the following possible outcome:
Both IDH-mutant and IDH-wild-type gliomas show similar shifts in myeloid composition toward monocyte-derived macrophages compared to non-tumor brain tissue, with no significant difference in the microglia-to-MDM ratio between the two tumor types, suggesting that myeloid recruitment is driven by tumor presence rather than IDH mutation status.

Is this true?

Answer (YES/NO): NO